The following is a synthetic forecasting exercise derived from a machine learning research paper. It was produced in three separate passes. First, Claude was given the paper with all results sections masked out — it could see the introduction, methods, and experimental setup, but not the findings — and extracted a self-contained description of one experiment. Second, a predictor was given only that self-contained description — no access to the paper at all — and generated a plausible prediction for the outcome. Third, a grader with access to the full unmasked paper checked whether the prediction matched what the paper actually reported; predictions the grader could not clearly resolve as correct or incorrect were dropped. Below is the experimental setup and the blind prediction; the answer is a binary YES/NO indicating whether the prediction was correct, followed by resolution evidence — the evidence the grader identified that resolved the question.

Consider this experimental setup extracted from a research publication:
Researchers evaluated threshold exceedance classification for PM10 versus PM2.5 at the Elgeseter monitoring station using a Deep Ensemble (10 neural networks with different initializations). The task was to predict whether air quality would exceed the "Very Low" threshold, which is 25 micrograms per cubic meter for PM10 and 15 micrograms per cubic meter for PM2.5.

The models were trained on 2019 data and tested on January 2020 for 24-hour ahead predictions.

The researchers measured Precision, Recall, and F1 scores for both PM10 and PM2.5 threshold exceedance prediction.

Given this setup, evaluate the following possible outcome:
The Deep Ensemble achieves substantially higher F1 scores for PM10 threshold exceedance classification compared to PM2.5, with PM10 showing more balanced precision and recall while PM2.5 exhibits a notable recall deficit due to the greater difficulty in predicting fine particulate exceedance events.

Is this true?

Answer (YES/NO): NO